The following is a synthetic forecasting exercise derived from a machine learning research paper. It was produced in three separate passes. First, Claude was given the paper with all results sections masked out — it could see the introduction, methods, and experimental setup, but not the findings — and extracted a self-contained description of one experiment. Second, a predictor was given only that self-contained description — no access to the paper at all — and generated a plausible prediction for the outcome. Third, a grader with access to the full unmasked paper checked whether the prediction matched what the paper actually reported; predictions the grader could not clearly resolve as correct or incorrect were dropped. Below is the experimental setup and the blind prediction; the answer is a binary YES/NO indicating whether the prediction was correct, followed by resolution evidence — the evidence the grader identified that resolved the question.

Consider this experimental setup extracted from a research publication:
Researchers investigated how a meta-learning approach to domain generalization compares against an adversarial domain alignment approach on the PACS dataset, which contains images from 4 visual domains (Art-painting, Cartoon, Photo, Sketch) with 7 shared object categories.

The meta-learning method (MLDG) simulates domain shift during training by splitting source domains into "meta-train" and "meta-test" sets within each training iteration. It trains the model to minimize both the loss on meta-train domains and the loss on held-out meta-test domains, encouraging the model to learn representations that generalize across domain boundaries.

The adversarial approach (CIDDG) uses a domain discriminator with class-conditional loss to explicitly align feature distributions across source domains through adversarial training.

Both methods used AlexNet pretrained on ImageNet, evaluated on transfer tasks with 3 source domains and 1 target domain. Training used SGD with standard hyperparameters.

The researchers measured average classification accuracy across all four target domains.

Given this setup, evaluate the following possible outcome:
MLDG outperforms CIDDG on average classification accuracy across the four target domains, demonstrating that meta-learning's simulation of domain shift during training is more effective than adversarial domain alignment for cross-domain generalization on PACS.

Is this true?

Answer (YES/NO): YES